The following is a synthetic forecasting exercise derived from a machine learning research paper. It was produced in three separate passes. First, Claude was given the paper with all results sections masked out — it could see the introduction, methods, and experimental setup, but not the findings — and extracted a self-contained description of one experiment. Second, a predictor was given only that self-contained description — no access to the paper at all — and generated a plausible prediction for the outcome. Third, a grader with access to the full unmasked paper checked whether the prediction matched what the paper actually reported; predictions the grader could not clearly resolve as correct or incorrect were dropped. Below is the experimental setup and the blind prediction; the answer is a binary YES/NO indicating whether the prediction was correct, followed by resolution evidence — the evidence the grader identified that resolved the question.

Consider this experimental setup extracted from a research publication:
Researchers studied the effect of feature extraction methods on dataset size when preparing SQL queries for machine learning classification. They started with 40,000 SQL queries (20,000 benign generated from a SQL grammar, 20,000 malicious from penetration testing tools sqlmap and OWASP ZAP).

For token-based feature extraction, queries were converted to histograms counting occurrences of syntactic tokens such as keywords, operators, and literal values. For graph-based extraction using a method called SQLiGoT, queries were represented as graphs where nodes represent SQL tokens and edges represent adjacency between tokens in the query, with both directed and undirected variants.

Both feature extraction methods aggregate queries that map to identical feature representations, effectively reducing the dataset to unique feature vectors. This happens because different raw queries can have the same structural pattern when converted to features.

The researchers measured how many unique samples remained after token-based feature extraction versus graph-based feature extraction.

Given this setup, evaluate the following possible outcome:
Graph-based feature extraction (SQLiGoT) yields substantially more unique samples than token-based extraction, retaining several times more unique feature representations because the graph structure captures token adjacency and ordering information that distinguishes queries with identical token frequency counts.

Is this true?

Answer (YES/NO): NO